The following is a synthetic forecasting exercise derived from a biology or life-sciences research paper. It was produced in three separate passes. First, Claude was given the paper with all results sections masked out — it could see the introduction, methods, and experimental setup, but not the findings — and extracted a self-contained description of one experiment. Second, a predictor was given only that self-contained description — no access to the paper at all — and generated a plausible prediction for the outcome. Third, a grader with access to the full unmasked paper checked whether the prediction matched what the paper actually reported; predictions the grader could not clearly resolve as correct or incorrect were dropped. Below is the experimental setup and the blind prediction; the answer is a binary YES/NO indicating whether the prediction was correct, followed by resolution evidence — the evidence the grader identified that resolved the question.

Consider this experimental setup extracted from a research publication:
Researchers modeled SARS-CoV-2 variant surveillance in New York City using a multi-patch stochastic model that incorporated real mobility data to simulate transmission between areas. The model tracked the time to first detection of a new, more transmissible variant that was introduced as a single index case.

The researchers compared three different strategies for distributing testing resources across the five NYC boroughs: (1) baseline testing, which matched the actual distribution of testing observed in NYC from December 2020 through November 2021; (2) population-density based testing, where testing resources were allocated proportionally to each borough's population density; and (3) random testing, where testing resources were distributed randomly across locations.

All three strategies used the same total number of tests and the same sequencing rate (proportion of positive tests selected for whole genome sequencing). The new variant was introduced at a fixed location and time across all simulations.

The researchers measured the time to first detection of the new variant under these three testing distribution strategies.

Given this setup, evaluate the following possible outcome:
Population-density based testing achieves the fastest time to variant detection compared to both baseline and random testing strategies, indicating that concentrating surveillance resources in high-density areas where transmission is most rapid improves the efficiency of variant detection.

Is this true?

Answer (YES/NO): NO